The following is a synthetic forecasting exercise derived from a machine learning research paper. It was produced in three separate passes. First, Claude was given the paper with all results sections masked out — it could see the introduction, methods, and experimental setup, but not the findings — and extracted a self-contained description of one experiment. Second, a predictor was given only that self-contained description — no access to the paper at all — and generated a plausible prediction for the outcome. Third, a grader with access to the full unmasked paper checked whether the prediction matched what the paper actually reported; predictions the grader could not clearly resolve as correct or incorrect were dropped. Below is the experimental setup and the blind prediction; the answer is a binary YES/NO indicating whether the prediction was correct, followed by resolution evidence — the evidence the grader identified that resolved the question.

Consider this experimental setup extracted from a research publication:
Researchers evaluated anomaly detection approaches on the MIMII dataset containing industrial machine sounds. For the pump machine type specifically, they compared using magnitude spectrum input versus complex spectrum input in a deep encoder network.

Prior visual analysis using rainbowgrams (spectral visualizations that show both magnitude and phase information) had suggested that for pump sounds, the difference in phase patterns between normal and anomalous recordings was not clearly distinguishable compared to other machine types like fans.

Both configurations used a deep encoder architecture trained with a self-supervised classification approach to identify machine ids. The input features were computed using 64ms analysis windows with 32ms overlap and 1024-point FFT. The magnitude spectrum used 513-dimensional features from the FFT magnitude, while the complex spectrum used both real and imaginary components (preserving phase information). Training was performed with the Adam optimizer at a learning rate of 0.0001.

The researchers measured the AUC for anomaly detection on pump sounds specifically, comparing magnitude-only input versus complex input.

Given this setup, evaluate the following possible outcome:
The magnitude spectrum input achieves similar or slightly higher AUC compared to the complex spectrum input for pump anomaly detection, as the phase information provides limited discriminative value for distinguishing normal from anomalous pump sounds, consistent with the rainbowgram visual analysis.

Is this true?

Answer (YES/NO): YES